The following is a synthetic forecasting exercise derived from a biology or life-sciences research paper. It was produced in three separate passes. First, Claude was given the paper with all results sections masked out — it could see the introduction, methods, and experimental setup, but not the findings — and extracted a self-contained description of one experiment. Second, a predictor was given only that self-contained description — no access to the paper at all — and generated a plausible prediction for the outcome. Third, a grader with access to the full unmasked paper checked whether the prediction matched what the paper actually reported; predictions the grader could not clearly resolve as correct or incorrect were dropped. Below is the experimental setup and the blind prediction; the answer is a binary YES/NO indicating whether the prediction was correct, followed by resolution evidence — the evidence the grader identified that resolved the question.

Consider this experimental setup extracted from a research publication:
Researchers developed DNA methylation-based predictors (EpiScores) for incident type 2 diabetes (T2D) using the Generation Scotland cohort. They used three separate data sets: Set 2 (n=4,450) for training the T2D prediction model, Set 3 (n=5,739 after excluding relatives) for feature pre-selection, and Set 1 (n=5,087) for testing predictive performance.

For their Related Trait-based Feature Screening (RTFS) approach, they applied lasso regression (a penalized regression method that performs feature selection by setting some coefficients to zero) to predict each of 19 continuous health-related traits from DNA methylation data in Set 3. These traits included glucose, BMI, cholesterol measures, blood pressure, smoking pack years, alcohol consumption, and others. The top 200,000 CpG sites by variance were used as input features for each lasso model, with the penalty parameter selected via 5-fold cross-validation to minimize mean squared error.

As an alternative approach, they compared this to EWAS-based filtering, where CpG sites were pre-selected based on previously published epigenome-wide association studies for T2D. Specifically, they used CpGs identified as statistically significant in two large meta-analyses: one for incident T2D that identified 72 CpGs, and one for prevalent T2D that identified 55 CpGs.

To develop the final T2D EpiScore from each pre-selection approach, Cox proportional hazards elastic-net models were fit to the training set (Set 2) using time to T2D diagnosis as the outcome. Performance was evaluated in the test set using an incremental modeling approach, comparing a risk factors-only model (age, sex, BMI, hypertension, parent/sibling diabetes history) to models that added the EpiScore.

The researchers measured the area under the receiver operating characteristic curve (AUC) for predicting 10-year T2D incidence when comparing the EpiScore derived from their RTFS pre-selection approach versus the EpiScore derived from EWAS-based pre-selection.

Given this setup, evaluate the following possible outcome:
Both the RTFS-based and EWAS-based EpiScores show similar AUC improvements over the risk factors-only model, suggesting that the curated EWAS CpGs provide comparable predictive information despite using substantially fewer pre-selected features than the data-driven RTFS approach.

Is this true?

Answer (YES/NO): YES